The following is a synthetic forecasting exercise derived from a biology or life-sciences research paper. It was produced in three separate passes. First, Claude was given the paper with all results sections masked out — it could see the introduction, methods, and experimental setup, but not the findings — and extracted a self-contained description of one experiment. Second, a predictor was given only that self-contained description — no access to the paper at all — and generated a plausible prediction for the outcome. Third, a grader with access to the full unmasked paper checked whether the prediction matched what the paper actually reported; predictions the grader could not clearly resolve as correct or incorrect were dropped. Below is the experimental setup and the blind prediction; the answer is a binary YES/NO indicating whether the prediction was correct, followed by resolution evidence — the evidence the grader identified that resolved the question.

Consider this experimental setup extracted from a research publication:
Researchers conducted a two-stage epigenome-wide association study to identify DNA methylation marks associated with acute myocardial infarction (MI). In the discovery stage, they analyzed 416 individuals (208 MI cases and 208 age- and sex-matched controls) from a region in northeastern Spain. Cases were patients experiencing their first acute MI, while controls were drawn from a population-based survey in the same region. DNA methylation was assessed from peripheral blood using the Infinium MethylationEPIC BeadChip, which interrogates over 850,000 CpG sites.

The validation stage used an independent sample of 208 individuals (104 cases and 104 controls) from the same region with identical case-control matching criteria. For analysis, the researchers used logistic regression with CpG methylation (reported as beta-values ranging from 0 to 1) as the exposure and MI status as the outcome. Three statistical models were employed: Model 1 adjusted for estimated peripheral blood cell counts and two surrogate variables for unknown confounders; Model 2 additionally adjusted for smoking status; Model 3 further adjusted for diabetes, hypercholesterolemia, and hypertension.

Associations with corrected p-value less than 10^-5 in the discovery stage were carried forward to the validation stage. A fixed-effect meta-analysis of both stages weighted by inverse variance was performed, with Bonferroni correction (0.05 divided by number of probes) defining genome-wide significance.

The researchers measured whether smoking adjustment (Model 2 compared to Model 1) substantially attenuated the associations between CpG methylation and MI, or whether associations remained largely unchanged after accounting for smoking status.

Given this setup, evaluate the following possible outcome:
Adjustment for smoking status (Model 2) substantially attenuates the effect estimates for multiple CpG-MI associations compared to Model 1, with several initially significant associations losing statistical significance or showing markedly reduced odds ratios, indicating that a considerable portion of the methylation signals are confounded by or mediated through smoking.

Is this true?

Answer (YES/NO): NO